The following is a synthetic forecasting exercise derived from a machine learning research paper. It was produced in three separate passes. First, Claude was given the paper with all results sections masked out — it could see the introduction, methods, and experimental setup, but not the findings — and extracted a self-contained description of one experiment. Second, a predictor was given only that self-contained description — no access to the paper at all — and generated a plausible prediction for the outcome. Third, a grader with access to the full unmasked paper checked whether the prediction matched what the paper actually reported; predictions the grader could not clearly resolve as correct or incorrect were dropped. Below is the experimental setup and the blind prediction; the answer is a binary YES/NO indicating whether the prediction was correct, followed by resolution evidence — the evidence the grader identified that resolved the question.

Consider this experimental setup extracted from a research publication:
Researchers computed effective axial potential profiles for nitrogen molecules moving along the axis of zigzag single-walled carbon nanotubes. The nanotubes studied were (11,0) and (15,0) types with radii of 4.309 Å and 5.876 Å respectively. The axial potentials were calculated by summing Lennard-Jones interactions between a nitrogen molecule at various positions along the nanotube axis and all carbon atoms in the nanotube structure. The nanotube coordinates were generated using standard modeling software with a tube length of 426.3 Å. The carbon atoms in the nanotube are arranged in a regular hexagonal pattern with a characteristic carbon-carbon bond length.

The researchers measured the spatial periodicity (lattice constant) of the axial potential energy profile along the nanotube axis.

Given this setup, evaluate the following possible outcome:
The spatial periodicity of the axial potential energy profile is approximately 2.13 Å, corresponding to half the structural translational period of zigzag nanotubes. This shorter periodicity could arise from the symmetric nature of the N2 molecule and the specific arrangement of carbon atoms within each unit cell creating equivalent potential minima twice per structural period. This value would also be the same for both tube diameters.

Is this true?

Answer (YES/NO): YES